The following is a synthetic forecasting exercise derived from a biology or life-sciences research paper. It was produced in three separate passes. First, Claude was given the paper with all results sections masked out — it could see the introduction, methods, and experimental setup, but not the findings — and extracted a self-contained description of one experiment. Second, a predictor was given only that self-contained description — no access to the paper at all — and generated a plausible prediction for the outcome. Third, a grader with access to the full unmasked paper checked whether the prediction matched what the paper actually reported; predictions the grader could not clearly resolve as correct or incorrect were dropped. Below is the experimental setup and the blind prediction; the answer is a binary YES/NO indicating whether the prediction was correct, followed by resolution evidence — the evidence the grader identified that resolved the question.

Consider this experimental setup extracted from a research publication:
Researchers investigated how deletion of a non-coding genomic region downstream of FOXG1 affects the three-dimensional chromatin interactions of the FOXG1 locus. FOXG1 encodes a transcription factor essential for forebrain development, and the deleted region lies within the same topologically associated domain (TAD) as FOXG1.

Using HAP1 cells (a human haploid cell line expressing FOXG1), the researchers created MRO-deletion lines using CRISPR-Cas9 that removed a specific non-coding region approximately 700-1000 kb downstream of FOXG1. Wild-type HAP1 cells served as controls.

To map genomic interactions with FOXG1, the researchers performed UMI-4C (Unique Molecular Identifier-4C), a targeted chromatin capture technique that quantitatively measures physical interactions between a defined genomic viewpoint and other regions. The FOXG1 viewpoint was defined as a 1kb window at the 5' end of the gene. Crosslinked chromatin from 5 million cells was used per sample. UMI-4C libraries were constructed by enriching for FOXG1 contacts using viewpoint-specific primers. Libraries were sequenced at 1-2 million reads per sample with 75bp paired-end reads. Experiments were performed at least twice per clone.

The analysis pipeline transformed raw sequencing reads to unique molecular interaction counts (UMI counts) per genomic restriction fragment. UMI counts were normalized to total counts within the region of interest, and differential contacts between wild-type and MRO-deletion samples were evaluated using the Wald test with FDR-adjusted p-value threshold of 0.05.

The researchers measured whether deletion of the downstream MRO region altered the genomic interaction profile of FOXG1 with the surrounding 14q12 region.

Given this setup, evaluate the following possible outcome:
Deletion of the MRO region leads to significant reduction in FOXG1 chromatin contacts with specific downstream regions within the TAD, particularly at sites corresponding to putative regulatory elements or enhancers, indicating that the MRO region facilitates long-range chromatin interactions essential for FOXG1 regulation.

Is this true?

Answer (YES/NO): NO